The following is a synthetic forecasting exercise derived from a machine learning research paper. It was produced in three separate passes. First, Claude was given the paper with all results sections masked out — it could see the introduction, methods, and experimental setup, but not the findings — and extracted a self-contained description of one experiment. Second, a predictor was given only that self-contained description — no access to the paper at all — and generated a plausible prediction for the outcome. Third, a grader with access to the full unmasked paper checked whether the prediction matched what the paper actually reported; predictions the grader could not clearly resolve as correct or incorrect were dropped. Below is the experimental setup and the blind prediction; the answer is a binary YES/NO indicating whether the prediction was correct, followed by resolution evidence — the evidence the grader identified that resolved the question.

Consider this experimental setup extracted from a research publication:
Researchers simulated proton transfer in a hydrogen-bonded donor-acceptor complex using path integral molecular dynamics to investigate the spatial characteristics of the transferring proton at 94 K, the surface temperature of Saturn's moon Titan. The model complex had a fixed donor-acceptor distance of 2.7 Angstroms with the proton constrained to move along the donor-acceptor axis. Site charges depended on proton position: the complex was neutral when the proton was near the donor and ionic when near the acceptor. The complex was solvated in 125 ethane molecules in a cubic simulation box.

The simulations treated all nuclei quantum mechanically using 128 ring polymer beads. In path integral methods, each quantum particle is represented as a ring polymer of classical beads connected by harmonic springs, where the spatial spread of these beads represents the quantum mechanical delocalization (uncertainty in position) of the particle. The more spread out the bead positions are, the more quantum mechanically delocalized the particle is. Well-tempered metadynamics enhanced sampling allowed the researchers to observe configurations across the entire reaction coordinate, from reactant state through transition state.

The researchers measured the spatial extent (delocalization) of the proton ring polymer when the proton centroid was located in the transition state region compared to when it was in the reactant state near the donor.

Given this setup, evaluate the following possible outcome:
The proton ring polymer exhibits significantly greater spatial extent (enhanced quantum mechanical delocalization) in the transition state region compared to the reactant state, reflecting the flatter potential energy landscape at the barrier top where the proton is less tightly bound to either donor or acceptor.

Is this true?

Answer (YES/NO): YES